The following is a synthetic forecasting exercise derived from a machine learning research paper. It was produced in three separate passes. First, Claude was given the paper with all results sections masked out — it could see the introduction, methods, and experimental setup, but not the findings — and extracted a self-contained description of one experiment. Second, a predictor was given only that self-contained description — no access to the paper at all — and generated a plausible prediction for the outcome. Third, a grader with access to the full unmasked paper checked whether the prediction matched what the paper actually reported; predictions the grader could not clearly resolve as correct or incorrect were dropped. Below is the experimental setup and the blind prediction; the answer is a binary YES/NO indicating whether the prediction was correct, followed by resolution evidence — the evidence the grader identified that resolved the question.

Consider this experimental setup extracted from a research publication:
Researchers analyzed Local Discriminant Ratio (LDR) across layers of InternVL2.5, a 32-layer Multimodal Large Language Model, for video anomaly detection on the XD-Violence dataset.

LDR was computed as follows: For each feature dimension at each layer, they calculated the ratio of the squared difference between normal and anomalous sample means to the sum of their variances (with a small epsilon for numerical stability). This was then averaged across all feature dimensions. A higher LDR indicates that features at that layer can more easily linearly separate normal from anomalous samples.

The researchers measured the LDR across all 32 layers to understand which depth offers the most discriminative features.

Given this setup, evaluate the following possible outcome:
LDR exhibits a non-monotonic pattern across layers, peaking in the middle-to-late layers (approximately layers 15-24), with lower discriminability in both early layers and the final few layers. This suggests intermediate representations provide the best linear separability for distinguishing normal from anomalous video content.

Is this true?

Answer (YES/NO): YES